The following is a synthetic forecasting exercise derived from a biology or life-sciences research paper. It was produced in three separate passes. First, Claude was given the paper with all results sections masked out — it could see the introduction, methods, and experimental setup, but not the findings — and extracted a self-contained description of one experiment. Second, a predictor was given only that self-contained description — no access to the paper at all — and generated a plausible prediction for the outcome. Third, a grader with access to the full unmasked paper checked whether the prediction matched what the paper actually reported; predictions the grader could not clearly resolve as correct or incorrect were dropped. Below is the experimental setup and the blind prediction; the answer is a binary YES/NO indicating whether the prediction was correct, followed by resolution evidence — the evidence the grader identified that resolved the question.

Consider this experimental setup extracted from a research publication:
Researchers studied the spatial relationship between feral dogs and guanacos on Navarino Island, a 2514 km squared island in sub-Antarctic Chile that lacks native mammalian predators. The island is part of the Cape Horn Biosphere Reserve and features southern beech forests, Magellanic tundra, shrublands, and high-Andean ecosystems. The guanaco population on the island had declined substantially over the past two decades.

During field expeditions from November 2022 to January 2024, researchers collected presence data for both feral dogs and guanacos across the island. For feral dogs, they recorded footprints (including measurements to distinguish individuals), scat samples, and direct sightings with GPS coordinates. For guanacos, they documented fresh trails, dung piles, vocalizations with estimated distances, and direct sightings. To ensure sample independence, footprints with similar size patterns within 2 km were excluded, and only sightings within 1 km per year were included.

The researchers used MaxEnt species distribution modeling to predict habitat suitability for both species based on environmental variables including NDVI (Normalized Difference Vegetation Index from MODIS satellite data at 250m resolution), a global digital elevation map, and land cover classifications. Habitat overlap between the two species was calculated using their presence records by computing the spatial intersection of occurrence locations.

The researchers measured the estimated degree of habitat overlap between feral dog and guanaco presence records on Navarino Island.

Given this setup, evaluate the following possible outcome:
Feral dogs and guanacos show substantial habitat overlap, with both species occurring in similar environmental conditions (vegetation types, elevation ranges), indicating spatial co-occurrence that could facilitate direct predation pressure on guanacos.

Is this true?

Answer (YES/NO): NO